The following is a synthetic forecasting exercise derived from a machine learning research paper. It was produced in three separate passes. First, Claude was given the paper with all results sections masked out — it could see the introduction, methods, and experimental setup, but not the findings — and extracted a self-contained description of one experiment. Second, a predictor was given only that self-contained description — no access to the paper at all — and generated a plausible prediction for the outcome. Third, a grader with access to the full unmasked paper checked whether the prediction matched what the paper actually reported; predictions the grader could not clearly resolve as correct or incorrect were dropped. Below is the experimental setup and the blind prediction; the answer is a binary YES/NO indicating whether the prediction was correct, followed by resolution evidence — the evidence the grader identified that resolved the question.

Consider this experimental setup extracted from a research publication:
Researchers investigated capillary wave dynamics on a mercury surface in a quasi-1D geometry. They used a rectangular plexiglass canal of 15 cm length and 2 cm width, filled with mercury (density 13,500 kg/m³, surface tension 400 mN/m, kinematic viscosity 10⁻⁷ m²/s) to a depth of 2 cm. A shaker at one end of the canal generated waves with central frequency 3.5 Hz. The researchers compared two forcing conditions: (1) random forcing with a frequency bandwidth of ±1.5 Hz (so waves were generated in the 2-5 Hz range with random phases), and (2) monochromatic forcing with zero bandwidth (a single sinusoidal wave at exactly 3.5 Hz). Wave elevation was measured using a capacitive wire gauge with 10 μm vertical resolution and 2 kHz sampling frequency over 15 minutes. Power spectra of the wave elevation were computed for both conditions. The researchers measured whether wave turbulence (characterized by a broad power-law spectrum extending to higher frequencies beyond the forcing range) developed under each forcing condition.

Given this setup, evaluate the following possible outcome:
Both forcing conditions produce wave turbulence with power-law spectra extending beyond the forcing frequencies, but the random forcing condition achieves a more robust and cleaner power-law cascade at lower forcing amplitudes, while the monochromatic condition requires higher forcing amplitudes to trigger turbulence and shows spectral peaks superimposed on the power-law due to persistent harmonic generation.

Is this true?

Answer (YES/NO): NO